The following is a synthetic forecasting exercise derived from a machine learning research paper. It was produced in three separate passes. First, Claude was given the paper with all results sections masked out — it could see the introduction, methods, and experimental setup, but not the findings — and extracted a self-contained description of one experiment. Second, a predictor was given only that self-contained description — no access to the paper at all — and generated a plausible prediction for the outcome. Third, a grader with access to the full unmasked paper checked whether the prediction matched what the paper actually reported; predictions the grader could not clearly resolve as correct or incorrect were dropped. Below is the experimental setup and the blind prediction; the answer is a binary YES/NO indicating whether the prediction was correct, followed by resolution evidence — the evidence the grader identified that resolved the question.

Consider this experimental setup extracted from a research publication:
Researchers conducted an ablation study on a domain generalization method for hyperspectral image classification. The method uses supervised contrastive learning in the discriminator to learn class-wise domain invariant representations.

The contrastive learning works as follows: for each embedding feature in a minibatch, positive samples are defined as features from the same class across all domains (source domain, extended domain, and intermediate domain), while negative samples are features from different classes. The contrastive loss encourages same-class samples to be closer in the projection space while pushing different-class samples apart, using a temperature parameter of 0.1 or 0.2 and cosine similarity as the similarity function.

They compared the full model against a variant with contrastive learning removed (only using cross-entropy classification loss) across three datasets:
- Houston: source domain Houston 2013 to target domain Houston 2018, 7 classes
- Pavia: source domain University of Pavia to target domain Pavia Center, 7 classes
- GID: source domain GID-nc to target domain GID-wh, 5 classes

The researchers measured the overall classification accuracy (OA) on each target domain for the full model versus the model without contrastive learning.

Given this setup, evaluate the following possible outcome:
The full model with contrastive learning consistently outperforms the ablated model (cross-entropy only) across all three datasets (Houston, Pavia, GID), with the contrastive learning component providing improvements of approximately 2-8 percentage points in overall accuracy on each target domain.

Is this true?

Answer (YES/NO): NO